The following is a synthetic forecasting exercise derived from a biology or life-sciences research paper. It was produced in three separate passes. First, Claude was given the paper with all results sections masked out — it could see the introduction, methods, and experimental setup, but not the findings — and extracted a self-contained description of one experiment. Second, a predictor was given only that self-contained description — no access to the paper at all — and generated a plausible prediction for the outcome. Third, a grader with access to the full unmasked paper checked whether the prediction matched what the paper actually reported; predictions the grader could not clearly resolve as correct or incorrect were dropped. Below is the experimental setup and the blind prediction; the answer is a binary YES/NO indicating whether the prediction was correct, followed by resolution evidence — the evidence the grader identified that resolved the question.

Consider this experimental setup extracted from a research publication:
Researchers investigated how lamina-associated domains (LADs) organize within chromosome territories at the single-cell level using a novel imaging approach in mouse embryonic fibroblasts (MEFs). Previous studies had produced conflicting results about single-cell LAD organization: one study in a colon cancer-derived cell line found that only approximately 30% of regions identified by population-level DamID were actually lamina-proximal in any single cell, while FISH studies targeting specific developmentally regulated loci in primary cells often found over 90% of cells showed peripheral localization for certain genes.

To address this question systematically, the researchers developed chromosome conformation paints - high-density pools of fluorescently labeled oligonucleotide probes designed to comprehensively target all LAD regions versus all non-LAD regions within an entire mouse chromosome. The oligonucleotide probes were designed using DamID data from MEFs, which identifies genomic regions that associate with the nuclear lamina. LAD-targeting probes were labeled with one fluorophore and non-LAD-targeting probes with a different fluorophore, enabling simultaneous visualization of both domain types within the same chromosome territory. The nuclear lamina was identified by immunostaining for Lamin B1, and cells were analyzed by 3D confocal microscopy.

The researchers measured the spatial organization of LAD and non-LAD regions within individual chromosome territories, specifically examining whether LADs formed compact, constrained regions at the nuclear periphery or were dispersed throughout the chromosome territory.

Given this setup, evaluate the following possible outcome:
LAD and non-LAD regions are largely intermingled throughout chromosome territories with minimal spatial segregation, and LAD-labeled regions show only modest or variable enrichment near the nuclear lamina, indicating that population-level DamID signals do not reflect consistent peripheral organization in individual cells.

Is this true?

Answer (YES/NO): NO